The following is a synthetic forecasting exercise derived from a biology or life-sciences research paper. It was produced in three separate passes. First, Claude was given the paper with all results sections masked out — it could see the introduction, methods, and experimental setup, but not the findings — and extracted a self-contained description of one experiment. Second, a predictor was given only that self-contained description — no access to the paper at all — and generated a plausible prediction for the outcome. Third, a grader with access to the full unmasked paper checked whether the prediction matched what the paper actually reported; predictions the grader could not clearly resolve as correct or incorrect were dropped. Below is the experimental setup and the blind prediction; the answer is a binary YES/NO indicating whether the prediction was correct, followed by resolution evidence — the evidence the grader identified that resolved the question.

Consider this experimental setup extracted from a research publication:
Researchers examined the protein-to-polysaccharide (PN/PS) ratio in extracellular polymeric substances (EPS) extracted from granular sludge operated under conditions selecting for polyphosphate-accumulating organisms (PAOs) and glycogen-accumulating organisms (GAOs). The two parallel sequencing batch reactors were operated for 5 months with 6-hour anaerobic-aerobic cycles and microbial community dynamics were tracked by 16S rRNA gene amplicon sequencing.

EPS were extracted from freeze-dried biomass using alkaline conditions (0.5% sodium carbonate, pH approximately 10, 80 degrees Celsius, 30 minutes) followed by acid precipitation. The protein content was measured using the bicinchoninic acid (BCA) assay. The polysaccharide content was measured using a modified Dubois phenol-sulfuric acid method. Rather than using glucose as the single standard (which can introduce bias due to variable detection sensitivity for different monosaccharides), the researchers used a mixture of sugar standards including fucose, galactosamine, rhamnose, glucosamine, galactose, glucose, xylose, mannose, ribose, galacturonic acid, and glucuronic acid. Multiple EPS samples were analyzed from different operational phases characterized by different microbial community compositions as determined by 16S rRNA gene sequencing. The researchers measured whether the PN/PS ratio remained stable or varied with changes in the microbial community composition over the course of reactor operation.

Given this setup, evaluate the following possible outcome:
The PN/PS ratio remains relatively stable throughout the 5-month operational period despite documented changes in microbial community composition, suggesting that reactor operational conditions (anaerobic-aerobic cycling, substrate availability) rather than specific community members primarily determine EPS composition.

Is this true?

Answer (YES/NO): NO